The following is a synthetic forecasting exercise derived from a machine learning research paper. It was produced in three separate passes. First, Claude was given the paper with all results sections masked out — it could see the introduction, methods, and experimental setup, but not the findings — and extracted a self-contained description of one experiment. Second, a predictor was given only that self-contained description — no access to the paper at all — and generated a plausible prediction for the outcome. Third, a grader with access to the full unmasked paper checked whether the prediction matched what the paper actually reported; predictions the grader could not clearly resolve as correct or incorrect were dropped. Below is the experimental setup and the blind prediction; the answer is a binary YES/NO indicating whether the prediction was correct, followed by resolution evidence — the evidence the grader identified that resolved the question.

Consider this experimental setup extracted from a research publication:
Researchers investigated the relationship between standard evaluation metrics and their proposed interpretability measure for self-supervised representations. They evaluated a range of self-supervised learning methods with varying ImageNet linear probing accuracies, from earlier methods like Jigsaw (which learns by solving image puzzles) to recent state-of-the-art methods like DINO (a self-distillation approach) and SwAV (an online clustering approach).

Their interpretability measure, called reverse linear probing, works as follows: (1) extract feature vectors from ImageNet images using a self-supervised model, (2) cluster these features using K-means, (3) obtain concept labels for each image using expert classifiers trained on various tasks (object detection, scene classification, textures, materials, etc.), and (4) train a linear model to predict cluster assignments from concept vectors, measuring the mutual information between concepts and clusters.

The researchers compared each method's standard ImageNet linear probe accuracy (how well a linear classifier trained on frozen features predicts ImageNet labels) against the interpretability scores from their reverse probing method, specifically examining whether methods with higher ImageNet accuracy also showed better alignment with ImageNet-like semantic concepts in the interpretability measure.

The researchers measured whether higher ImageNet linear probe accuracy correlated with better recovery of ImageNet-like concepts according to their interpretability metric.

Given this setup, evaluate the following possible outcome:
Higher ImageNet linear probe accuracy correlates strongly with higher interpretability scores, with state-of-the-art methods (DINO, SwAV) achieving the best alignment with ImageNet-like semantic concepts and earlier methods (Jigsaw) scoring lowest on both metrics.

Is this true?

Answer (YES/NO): NO